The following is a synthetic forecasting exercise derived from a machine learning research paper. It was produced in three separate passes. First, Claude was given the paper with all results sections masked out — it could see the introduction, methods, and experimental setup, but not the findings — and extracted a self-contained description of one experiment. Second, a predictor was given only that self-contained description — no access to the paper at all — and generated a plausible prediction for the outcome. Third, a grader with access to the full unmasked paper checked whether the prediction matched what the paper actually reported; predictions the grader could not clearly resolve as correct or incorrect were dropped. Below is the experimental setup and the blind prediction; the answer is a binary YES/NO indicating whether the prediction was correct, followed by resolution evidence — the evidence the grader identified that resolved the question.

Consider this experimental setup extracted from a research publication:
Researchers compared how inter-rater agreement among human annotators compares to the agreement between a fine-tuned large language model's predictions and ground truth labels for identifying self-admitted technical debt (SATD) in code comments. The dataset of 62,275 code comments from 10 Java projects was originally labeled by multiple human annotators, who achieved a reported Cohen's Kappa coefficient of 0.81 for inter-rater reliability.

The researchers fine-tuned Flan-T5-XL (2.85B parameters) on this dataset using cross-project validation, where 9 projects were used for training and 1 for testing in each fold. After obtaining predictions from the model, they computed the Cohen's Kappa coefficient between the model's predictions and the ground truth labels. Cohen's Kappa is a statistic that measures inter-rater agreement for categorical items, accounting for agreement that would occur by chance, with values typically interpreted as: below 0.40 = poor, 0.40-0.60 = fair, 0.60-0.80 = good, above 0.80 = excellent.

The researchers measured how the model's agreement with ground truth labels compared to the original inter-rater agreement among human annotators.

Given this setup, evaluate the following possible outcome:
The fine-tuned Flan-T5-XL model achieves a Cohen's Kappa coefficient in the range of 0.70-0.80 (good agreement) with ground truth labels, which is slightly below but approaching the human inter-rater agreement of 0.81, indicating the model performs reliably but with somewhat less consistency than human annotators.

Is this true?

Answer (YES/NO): NO